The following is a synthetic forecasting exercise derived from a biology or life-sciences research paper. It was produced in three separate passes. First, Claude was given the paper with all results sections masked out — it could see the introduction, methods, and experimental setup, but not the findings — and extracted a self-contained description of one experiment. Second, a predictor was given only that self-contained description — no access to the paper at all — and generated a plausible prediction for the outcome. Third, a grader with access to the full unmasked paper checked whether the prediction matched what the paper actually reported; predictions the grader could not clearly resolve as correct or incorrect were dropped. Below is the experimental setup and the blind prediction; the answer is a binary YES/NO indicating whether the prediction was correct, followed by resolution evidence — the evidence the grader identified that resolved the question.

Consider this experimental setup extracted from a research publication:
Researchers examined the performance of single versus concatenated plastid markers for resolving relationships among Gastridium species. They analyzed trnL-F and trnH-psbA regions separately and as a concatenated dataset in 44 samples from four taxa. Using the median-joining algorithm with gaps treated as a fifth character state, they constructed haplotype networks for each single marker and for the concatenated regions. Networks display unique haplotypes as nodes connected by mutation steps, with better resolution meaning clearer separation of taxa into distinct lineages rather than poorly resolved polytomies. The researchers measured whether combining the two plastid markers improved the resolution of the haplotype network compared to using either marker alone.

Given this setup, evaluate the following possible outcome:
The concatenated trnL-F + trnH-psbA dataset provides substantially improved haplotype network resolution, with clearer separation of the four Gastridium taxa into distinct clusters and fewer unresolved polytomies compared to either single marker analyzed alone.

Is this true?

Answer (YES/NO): NO